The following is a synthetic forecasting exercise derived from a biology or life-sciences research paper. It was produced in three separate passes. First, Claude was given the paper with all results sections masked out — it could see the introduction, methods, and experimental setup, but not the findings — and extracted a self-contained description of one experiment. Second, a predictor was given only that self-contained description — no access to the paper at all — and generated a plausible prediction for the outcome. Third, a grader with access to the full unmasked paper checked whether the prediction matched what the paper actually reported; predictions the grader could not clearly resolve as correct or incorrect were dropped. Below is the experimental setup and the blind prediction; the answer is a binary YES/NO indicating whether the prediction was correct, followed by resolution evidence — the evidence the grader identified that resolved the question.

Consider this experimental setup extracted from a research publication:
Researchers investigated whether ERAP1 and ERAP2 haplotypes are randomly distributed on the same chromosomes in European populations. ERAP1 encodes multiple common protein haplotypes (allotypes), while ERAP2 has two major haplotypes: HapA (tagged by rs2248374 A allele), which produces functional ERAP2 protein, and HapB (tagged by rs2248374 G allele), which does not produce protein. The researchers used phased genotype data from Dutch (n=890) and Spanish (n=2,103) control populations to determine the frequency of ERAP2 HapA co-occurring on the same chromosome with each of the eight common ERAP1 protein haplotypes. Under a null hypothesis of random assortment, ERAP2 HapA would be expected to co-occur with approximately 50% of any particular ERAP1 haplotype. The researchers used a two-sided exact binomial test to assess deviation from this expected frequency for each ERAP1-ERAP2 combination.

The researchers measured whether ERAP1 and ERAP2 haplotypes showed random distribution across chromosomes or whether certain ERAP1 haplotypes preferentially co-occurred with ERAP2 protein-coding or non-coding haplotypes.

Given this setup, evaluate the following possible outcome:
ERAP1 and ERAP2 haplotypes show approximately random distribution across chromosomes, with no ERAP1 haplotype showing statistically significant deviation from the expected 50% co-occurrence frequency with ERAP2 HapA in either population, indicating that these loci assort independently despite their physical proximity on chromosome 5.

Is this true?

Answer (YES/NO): NO